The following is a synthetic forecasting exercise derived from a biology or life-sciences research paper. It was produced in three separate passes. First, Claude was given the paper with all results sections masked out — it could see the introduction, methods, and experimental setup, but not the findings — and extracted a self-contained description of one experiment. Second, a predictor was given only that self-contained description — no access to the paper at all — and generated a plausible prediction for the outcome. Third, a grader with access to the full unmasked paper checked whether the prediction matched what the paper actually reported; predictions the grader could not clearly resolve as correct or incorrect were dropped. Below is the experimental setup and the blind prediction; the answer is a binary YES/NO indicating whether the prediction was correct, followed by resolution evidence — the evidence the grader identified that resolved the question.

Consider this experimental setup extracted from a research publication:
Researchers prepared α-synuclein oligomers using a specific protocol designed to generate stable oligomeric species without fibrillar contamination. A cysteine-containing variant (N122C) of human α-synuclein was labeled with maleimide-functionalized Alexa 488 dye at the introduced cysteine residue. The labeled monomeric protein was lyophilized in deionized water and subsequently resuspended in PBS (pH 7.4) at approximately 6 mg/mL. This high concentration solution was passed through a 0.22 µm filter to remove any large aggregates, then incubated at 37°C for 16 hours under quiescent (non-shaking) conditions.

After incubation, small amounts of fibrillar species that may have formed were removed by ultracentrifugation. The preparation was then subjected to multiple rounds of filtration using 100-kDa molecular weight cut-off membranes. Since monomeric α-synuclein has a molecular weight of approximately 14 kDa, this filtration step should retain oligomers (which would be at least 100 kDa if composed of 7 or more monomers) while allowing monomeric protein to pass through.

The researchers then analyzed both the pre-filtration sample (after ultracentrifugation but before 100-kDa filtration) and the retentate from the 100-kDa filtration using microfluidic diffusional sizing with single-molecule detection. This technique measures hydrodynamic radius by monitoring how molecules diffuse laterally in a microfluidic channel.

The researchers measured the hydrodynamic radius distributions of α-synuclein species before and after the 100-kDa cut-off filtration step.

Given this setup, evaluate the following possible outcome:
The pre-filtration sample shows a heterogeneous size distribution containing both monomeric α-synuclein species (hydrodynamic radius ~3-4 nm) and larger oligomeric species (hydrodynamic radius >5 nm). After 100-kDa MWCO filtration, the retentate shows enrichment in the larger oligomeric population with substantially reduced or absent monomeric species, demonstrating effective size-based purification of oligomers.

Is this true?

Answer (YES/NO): NO